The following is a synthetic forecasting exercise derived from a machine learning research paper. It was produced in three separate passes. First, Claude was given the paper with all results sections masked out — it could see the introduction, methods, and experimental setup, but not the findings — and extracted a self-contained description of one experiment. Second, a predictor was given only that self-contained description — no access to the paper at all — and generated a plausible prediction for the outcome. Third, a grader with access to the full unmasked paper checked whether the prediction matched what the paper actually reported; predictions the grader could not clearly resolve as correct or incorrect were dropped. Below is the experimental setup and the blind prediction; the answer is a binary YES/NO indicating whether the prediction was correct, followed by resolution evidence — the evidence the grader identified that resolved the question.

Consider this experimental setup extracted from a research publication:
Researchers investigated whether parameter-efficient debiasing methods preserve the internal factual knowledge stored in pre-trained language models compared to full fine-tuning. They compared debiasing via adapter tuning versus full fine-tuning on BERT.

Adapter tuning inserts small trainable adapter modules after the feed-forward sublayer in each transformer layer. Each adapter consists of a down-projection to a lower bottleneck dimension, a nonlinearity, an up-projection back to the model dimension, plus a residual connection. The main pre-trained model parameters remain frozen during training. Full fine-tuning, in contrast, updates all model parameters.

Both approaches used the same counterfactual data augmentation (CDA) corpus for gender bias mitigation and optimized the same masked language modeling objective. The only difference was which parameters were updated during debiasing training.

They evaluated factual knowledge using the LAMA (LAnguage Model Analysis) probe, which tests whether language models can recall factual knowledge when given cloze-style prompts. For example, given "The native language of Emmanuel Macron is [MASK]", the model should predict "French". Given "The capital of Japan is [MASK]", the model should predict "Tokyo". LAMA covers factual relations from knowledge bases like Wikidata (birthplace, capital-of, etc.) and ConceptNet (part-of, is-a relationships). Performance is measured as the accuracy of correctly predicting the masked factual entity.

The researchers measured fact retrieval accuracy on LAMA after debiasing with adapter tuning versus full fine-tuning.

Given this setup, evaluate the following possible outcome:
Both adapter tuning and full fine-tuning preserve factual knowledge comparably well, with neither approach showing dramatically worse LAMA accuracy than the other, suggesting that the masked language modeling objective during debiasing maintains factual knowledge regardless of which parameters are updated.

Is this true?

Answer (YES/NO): YES